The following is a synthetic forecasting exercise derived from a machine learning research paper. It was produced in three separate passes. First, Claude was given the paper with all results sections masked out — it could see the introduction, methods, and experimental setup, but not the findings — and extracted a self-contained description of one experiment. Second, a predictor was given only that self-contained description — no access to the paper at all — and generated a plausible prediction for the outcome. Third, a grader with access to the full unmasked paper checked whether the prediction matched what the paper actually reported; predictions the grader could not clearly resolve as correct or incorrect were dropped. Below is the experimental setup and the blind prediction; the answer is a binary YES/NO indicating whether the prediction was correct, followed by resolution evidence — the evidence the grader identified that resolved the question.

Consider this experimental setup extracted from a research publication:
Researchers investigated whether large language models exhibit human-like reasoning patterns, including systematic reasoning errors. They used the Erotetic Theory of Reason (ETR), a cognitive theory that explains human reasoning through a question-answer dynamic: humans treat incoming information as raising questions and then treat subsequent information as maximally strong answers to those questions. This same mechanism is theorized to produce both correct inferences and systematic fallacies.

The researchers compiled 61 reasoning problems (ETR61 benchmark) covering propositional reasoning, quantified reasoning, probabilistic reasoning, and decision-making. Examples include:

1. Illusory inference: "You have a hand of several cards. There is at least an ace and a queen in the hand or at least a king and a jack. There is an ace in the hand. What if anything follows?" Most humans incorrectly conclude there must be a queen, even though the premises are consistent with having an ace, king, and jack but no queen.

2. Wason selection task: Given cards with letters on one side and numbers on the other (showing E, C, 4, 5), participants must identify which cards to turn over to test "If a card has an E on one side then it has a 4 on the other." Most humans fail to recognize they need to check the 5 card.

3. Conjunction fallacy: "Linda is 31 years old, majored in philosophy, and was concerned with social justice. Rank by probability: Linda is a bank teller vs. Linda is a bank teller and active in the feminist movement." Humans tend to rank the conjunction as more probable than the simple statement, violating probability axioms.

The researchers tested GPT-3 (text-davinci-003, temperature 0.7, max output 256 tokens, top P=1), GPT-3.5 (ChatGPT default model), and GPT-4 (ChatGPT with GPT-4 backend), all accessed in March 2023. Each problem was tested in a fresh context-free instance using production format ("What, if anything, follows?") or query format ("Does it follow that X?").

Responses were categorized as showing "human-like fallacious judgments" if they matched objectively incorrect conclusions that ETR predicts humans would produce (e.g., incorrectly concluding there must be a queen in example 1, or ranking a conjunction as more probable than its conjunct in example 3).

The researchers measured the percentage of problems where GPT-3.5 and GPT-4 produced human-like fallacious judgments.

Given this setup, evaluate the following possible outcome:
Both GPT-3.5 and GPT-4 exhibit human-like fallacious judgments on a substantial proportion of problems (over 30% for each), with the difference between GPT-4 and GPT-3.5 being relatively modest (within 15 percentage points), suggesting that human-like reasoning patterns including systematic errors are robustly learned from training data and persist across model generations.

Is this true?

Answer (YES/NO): YES